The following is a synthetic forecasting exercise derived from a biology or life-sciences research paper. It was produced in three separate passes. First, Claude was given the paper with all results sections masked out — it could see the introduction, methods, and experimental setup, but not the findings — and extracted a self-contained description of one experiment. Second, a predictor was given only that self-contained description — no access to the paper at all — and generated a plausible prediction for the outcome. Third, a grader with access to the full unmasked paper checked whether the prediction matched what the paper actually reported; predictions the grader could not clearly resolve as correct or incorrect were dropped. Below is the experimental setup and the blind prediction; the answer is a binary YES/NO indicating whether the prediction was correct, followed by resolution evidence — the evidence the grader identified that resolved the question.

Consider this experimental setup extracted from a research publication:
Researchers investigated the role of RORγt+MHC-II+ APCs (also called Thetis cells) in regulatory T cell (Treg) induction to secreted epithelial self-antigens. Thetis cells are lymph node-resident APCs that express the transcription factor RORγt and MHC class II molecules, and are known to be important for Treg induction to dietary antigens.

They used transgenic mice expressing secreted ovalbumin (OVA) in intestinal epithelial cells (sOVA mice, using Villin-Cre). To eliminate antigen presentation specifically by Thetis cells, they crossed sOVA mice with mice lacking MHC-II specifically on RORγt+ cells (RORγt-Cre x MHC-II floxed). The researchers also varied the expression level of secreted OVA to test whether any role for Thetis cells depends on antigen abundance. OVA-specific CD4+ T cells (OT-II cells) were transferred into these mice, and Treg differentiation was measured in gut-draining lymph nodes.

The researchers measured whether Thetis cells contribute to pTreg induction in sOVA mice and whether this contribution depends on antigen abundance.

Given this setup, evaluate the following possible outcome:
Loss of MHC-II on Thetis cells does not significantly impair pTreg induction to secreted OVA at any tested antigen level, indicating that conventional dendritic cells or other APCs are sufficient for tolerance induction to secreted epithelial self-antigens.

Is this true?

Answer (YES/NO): YES